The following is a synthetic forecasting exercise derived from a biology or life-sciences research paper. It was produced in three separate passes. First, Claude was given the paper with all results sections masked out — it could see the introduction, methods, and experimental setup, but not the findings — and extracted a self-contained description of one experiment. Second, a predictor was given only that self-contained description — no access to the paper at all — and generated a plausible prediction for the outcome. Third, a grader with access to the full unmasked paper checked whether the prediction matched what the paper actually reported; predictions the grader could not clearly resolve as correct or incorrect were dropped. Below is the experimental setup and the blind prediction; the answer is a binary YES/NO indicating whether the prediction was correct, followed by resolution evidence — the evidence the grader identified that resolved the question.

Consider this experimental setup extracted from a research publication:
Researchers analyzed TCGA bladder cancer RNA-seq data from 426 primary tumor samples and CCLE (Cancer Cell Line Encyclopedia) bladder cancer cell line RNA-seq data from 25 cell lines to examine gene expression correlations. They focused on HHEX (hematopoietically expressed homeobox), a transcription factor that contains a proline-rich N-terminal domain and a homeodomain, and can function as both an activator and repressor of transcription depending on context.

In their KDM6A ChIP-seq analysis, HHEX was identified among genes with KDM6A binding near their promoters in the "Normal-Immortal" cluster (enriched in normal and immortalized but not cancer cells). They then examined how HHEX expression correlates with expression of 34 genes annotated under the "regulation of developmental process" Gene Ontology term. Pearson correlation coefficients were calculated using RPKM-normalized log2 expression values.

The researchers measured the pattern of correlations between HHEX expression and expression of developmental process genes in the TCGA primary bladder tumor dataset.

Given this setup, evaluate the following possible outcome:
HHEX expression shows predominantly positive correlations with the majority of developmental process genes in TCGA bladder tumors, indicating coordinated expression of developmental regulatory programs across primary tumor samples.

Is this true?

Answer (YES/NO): NO